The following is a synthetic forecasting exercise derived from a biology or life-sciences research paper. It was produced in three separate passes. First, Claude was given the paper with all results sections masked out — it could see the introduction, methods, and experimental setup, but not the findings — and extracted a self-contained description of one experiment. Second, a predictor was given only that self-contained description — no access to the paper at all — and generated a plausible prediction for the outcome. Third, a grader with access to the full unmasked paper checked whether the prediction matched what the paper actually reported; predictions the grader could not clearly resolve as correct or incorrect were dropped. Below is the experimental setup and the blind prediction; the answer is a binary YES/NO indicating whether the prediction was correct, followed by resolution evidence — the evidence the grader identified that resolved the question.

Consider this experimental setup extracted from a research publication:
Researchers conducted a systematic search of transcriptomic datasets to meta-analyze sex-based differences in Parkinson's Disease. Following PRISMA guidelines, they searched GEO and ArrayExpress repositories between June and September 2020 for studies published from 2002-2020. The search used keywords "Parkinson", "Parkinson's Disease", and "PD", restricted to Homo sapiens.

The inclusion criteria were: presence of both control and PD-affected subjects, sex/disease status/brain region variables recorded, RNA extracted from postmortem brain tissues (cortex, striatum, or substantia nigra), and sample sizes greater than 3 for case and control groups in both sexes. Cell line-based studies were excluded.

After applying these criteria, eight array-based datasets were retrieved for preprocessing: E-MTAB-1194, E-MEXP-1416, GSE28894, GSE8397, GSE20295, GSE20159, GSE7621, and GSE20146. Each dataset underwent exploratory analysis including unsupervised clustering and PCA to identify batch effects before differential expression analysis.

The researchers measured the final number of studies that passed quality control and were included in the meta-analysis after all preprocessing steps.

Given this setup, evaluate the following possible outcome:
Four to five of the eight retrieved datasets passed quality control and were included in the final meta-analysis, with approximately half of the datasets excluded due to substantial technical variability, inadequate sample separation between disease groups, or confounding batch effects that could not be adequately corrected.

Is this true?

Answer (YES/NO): NO